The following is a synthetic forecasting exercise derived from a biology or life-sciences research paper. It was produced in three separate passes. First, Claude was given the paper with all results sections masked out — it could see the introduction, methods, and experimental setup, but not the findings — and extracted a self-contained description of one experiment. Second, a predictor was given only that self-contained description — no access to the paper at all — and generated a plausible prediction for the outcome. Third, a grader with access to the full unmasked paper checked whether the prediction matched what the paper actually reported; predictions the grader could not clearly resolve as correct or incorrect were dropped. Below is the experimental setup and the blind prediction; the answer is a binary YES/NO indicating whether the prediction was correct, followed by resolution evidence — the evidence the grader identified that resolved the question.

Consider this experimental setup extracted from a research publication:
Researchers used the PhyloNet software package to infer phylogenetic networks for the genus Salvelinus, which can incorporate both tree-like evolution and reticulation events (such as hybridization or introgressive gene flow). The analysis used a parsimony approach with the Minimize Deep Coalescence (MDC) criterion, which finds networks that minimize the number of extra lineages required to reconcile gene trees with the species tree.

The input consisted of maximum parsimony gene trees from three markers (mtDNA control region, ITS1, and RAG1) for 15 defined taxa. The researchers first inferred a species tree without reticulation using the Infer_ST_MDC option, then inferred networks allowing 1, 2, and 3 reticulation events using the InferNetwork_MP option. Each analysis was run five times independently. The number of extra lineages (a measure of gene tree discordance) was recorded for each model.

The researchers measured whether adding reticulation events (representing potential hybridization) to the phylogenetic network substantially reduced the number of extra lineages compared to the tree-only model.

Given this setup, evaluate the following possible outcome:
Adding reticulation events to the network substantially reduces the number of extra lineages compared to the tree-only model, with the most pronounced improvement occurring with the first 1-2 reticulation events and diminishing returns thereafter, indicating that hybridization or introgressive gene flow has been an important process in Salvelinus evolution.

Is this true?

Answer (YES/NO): YES